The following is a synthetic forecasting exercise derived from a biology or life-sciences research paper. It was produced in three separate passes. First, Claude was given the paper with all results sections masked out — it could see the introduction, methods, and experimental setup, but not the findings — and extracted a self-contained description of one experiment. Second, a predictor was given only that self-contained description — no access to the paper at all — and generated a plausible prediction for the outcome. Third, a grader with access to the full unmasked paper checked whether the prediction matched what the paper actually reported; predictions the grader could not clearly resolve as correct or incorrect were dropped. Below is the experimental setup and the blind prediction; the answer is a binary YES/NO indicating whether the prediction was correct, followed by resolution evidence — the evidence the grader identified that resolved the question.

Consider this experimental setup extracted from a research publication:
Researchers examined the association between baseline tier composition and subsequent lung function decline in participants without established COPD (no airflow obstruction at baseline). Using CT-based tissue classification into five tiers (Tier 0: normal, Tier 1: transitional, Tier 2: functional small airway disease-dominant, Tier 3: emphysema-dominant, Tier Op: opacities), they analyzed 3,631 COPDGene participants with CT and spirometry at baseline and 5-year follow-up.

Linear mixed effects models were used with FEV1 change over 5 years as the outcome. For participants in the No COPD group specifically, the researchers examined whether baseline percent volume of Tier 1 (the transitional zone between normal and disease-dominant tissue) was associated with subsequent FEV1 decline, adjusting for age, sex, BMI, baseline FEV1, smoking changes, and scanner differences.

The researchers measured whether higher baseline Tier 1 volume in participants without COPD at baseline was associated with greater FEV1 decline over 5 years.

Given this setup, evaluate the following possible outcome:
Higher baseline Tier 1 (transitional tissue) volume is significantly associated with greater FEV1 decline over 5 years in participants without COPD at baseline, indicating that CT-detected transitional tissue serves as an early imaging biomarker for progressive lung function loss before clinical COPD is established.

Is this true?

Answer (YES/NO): YES